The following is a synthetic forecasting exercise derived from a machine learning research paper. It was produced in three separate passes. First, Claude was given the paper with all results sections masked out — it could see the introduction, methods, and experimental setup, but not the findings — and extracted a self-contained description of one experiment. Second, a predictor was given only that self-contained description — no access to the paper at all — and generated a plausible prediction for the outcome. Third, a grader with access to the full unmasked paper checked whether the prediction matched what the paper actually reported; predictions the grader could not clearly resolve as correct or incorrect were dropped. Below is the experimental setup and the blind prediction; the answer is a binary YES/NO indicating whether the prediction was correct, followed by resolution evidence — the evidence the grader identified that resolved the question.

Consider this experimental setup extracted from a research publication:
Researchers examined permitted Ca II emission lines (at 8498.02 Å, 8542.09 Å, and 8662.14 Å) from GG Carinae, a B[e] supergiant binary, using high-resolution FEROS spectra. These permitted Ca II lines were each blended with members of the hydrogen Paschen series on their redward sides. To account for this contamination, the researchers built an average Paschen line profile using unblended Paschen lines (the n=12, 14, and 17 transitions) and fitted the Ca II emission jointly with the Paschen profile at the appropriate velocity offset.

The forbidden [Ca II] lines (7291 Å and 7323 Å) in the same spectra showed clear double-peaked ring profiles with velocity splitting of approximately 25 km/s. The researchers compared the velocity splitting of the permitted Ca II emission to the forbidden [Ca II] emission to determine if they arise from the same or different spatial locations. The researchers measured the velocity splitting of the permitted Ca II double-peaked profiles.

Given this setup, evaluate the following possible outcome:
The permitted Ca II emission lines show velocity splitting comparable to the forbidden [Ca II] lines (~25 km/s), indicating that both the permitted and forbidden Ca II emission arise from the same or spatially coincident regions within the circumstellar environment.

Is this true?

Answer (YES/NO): YES